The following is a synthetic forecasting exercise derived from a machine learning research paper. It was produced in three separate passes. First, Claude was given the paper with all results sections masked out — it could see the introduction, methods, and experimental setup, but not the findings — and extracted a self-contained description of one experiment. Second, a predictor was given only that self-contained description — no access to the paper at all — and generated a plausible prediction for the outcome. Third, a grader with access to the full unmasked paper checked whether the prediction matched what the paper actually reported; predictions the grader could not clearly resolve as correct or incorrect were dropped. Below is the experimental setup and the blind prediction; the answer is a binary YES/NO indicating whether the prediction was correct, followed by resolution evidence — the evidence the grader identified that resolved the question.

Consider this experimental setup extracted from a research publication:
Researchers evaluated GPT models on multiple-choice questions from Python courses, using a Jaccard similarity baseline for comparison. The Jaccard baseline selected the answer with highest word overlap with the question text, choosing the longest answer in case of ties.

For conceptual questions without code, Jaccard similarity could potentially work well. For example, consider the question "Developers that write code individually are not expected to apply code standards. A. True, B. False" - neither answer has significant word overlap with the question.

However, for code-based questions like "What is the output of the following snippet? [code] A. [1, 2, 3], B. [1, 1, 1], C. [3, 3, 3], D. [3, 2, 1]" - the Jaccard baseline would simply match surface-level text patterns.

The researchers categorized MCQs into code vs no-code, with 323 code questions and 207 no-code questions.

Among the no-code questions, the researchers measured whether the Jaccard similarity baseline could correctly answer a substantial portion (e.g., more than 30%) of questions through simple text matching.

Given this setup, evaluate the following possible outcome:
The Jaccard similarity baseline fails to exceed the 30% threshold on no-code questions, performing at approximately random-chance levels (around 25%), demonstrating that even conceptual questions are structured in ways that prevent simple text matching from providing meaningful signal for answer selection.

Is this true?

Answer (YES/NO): YES